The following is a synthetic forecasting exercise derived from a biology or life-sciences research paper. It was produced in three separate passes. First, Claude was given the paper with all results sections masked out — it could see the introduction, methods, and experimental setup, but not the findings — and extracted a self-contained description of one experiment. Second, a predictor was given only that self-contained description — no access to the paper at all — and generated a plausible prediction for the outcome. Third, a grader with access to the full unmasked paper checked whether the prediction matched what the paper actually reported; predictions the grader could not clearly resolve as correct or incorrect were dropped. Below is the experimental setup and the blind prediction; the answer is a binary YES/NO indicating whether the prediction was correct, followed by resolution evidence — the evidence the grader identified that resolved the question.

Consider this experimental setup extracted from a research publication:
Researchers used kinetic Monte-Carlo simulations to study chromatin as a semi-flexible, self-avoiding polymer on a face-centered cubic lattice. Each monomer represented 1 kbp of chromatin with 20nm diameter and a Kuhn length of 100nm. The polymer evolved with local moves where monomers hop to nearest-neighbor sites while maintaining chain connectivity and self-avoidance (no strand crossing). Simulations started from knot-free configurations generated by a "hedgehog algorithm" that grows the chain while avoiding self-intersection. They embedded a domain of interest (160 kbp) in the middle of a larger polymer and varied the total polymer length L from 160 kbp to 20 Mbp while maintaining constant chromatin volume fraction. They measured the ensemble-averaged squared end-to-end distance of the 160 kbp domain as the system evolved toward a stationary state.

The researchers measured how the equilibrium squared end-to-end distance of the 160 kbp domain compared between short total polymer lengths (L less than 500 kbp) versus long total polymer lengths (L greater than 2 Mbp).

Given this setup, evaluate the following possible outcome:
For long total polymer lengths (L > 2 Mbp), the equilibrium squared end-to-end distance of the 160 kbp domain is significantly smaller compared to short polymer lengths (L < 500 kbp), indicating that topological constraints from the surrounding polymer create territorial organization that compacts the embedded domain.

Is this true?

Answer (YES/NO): YES